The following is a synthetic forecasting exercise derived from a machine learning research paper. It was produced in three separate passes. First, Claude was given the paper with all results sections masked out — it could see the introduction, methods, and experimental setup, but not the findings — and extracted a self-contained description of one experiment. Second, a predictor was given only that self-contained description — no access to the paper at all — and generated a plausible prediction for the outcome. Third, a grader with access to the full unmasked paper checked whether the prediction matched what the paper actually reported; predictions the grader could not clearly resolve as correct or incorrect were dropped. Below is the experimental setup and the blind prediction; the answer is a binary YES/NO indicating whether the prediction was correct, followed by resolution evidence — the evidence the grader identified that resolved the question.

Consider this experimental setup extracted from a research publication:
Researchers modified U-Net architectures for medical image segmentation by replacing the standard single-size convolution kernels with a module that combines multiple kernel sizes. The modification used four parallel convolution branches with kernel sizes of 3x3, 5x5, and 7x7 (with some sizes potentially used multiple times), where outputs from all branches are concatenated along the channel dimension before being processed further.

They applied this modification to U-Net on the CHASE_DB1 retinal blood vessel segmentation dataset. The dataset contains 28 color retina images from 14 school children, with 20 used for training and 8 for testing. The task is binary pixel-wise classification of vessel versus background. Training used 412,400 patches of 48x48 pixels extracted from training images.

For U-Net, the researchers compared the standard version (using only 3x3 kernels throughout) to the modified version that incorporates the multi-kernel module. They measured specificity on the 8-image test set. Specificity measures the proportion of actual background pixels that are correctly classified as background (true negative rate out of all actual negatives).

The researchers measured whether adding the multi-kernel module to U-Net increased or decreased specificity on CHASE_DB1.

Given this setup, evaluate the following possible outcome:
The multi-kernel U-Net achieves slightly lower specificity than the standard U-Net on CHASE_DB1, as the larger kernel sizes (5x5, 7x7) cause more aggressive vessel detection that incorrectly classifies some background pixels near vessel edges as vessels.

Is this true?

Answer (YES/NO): YES